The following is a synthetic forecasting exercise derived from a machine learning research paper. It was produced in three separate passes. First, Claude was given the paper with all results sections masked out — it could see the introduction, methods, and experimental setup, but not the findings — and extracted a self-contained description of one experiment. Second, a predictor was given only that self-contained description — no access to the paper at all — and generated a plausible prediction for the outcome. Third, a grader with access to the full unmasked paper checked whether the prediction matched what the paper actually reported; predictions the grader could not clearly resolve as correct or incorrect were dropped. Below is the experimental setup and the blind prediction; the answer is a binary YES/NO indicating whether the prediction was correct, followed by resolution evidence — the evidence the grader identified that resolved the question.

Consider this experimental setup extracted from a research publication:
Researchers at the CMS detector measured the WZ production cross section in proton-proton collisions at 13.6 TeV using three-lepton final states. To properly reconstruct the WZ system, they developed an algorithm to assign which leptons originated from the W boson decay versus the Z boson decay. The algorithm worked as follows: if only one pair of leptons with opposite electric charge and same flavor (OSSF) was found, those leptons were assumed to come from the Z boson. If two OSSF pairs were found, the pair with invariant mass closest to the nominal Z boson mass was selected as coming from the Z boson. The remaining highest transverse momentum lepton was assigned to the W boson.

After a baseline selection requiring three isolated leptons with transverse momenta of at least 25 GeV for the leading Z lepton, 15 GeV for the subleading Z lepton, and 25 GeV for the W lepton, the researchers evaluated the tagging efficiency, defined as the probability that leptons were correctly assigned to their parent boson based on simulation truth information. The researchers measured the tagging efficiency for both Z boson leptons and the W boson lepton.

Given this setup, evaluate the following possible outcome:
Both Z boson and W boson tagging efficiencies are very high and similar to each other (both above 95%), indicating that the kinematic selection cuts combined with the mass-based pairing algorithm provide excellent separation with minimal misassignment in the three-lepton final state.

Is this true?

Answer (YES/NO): NO